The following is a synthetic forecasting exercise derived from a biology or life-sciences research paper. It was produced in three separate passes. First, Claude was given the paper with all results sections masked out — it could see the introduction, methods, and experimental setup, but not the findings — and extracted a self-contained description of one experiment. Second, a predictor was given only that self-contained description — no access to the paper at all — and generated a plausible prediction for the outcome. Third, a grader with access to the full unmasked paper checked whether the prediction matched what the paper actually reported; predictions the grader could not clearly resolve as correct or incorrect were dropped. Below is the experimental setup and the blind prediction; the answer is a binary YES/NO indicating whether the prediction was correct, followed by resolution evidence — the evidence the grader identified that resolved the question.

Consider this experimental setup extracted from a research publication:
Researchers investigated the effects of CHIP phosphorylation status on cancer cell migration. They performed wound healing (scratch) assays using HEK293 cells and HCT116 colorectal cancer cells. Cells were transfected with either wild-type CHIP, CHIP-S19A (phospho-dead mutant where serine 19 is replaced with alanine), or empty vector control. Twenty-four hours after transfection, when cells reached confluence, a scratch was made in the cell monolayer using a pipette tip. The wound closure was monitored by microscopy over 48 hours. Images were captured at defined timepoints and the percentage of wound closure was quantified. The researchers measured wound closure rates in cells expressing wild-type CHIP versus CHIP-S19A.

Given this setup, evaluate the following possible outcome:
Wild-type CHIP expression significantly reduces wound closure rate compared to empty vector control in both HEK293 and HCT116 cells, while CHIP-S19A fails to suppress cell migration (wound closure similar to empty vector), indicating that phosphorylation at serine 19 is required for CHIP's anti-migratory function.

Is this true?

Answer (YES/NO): NO